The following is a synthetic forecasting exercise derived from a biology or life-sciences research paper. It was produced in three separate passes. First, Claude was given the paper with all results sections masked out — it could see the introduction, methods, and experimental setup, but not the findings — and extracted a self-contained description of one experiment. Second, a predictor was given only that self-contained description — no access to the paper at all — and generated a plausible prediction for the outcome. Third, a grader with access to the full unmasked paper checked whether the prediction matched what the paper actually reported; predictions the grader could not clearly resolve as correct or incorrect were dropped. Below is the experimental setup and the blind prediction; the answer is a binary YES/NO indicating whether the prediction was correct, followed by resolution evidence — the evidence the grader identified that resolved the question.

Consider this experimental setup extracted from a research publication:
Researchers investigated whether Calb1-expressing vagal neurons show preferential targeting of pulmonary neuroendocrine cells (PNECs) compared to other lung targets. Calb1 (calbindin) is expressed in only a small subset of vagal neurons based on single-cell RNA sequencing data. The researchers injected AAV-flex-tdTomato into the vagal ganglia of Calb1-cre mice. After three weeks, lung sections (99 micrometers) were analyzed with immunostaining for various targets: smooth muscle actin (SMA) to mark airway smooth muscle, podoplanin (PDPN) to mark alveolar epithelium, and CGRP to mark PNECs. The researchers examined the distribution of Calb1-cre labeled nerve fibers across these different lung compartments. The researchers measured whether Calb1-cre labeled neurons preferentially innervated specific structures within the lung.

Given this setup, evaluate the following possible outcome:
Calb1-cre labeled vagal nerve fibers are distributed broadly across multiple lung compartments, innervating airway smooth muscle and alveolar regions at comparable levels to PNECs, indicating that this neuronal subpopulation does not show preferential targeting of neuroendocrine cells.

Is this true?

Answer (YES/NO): NO